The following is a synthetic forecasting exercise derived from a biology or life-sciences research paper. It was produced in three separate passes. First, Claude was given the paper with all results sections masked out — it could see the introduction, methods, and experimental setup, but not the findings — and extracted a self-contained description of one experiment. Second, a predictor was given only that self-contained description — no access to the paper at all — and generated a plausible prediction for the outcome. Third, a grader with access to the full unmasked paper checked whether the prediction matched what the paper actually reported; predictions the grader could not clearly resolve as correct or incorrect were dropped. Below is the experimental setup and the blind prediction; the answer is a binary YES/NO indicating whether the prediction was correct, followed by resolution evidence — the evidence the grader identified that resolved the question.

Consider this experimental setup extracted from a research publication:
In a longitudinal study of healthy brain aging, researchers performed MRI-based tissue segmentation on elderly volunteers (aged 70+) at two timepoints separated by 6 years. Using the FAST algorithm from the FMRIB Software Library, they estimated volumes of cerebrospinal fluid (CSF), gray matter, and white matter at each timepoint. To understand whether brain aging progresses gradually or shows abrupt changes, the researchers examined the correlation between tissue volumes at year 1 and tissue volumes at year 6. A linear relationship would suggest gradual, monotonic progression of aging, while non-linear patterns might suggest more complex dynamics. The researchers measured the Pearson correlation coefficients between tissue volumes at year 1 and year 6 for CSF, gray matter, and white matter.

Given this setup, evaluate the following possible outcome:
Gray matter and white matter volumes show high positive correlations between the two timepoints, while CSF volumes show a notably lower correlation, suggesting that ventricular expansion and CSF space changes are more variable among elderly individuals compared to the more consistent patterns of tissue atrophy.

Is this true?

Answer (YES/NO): NO